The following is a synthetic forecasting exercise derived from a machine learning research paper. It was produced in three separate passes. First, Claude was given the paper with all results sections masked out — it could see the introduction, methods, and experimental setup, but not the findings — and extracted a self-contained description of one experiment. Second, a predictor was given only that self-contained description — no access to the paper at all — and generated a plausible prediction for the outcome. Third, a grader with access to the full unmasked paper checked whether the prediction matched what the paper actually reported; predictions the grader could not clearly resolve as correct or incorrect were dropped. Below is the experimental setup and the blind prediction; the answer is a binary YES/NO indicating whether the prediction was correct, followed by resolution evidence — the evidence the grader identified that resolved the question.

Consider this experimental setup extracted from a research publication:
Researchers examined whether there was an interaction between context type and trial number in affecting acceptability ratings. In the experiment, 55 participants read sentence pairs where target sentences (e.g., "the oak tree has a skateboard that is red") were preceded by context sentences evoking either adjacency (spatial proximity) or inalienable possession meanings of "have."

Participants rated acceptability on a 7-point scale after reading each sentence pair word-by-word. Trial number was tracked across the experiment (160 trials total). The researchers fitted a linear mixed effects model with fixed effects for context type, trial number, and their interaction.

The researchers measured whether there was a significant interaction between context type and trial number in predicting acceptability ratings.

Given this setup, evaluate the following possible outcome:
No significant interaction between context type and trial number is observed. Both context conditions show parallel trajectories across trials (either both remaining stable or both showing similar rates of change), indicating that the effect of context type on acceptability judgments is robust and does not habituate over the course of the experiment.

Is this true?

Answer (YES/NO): NO